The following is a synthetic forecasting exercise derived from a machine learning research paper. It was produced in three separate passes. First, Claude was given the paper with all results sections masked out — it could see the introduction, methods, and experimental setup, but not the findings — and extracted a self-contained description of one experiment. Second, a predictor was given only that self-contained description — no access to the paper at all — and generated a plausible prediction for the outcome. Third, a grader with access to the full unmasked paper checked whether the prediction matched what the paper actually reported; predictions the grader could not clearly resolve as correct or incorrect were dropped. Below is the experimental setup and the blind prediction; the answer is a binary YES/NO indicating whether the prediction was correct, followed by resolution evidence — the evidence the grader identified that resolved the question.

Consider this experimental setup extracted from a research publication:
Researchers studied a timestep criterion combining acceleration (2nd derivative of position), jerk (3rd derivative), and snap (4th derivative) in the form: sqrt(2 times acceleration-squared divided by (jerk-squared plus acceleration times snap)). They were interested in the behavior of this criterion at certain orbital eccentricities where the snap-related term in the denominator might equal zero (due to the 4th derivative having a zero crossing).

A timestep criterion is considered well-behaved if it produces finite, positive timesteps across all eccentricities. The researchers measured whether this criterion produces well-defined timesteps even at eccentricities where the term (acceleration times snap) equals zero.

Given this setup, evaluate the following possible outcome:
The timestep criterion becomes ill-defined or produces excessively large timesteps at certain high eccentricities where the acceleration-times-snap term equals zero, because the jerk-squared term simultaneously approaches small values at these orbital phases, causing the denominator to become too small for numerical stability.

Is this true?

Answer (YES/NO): NO